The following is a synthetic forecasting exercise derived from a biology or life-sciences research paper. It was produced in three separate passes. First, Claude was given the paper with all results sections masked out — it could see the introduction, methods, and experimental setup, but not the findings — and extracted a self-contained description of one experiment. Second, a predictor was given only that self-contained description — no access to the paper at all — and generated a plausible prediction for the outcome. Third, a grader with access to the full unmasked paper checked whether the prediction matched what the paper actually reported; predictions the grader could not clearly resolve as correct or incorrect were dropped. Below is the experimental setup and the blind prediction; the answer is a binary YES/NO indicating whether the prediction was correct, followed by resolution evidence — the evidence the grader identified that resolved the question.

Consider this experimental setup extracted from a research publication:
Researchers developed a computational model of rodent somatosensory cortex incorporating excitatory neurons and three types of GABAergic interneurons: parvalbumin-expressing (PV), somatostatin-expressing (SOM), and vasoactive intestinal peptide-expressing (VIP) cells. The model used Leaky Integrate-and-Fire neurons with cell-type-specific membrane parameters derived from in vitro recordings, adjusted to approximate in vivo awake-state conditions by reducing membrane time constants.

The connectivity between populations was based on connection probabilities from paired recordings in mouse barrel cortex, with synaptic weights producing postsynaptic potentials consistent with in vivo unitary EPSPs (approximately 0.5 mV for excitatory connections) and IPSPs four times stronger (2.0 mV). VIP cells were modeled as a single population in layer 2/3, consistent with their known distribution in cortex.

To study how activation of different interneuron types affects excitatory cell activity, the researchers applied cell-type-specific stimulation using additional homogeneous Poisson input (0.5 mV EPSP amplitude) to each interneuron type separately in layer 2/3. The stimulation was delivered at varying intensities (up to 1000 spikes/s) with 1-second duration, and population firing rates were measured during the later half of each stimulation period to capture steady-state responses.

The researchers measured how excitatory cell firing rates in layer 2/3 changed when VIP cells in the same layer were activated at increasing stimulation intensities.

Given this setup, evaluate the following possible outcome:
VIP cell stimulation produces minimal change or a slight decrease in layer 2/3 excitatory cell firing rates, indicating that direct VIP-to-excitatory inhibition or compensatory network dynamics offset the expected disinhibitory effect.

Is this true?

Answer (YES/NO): NO